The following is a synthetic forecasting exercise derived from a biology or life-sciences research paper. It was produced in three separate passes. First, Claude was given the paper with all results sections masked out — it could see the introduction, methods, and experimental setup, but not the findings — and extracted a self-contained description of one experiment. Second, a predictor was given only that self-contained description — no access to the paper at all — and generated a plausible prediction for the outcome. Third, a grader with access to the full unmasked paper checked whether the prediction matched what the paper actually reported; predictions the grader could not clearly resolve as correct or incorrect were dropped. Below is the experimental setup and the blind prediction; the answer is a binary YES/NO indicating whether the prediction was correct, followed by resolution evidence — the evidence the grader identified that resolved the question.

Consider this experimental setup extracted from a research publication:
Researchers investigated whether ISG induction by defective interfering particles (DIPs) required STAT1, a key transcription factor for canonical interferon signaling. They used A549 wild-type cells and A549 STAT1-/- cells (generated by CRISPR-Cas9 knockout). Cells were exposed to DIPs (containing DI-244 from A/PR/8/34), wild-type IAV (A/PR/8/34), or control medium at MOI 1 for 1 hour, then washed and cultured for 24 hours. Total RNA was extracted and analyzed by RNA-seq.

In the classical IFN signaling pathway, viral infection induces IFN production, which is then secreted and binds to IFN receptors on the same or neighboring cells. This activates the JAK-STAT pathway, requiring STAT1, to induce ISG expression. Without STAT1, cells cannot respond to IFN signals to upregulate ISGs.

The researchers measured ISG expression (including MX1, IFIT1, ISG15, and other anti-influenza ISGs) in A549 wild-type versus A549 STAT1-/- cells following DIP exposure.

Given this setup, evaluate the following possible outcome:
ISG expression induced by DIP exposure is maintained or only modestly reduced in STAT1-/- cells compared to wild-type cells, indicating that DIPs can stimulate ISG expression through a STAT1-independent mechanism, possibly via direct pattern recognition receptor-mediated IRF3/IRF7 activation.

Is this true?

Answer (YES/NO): NO